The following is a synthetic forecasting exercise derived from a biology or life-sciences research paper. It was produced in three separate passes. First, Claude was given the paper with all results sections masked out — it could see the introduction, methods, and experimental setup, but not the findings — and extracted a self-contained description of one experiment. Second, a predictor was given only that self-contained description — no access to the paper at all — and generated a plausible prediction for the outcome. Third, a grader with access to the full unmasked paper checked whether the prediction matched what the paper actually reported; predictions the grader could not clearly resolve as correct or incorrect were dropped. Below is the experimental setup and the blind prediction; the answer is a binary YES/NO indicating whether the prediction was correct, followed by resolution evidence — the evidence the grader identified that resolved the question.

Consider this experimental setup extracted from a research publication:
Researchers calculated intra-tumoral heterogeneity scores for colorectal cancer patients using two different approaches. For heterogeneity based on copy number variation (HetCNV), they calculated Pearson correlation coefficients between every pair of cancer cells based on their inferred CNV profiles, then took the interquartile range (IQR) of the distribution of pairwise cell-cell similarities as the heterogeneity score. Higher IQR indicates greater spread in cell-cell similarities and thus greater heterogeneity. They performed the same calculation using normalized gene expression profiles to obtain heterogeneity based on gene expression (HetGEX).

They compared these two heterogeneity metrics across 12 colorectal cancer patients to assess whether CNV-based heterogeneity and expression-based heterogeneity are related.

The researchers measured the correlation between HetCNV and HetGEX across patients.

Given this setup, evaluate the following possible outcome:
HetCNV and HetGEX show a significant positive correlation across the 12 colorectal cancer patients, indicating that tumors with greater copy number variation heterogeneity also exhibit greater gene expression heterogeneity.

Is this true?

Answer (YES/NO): YES